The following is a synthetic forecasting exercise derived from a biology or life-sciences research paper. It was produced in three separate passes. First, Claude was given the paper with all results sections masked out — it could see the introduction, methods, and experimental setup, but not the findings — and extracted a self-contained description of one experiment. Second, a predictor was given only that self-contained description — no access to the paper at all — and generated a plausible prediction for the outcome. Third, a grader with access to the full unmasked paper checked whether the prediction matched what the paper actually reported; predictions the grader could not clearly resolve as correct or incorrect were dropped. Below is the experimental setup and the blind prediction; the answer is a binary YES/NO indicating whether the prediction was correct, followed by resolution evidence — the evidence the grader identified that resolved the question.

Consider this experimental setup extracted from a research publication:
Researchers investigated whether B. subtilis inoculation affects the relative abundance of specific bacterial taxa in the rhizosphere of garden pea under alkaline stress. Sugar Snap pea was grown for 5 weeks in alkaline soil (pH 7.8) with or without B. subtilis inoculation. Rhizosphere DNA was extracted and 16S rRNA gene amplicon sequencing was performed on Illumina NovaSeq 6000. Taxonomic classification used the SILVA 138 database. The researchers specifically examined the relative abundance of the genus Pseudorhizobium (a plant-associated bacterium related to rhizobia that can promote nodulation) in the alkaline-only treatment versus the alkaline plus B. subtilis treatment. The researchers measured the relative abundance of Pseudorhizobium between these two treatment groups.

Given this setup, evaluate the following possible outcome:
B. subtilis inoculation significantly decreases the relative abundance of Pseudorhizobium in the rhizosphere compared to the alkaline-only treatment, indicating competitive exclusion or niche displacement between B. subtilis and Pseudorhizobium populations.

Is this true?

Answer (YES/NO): NO